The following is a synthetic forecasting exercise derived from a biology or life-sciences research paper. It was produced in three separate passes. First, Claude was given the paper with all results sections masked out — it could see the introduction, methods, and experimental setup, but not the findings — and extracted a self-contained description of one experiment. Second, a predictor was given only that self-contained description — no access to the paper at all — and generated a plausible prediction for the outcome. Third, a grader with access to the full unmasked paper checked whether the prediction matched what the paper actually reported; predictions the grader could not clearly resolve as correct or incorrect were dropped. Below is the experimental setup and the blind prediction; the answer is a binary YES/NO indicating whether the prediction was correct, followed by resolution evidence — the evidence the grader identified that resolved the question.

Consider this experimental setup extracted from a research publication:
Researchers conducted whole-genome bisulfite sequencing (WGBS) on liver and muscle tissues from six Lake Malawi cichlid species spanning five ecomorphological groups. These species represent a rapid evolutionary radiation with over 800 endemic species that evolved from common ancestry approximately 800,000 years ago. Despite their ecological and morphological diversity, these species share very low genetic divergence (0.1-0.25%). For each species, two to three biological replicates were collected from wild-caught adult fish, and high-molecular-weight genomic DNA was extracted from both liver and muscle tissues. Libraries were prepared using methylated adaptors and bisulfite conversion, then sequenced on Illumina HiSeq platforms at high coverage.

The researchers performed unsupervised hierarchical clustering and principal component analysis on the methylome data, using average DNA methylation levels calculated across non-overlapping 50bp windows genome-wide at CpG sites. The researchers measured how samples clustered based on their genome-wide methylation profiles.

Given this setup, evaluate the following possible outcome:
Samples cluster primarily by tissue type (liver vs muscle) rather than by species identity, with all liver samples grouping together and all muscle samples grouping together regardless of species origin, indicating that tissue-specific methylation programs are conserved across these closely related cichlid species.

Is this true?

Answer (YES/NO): YES